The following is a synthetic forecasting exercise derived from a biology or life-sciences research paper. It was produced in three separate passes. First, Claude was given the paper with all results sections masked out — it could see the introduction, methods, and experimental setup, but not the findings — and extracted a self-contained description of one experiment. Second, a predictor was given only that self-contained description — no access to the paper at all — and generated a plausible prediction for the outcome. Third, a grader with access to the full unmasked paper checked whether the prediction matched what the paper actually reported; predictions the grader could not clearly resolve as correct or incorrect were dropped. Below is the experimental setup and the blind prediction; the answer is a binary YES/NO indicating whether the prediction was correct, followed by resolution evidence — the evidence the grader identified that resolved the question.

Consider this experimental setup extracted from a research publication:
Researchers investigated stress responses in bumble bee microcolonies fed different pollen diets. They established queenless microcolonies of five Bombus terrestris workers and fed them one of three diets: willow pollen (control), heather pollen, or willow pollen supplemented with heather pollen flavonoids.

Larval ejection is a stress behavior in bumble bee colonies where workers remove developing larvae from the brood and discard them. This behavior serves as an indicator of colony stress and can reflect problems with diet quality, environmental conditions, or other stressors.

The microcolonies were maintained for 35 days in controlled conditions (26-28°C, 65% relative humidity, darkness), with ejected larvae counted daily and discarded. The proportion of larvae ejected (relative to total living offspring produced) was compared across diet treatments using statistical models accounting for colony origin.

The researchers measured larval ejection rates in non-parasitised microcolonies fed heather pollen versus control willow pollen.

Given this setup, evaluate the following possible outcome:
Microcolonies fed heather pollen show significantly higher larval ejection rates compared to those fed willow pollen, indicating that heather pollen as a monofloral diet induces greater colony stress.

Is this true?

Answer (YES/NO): NO